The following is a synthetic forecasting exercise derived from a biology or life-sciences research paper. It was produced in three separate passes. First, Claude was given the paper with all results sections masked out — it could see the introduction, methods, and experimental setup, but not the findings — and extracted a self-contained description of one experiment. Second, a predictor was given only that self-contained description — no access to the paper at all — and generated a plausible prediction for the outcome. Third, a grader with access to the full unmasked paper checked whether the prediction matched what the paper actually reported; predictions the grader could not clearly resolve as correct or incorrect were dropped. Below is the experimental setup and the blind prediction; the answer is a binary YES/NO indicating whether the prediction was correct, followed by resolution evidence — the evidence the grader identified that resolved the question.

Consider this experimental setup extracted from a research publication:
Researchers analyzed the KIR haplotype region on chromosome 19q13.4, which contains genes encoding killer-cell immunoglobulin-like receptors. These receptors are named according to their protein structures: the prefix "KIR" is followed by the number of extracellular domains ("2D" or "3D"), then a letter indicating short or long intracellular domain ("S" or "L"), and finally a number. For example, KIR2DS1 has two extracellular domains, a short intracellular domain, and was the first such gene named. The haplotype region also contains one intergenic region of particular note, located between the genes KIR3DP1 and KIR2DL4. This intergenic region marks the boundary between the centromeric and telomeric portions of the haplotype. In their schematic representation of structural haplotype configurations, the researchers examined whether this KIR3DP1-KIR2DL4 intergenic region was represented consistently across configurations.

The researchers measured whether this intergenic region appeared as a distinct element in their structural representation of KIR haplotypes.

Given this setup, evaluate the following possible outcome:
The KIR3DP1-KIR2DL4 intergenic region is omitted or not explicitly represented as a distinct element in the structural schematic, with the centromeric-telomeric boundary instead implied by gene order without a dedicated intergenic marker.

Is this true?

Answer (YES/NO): NO